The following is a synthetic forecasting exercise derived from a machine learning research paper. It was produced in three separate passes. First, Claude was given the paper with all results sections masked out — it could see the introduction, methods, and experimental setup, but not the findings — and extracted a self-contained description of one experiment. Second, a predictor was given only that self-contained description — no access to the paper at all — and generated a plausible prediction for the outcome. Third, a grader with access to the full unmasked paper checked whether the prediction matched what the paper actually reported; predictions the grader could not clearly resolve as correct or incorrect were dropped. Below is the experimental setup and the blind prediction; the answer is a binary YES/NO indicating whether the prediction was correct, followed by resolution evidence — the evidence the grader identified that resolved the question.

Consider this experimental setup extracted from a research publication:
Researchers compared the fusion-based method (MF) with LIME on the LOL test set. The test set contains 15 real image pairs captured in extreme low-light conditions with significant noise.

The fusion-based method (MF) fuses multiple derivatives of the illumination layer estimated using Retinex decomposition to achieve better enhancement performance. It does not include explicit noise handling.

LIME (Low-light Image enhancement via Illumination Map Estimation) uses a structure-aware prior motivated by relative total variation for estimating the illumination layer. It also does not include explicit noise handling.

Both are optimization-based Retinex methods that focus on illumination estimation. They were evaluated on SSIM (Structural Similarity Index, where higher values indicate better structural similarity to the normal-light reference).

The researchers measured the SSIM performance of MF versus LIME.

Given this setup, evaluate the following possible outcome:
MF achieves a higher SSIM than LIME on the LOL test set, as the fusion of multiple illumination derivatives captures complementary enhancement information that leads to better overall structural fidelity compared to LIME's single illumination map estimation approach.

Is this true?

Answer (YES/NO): YES